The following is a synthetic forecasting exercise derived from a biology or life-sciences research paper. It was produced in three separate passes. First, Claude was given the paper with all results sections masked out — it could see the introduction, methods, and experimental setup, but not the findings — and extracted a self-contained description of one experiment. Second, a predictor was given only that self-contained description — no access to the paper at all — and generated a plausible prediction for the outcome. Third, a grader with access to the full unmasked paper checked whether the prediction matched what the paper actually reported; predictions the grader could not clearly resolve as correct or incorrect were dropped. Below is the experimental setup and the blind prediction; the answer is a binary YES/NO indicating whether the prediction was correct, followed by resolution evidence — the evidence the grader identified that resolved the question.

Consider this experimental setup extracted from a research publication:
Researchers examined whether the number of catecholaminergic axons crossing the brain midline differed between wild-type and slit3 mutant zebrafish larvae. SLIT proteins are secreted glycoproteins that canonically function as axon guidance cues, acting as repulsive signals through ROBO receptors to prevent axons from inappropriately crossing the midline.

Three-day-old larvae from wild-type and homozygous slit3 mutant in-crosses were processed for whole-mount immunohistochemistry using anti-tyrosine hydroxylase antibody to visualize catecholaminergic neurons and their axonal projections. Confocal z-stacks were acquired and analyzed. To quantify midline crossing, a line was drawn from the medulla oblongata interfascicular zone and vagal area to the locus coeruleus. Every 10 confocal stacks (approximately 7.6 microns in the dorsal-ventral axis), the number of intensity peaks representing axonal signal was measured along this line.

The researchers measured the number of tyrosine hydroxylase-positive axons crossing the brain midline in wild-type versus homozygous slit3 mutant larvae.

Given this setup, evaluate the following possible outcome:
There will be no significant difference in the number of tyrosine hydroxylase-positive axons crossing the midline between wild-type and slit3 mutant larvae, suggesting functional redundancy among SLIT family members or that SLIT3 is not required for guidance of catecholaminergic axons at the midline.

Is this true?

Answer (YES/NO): YES